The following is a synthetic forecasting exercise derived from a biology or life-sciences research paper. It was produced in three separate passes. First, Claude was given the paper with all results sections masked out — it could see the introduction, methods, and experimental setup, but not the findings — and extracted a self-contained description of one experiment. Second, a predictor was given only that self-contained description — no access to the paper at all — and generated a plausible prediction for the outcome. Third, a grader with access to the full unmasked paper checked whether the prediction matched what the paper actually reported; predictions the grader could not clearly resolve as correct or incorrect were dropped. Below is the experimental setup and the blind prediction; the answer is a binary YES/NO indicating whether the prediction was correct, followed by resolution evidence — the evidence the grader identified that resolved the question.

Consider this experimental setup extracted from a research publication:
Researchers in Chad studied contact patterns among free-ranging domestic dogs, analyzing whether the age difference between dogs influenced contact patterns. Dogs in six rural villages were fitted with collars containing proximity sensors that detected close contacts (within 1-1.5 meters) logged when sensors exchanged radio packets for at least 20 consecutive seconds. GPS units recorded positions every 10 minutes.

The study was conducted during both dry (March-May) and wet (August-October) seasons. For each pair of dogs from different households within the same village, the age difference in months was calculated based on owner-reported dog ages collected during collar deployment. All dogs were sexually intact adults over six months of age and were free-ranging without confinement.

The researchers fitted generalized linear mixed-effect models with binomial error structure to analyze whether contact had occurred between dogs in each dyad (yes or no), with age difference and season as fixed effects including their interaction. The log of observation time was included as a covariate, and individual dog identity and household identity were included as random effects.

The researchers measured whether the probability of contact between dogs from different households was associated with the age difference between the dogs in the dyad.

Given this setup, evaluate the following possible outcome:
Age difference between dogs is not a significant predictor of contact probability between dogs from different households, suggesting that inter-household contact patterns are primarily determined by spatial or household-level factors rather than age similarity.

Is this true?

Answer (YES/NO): YES